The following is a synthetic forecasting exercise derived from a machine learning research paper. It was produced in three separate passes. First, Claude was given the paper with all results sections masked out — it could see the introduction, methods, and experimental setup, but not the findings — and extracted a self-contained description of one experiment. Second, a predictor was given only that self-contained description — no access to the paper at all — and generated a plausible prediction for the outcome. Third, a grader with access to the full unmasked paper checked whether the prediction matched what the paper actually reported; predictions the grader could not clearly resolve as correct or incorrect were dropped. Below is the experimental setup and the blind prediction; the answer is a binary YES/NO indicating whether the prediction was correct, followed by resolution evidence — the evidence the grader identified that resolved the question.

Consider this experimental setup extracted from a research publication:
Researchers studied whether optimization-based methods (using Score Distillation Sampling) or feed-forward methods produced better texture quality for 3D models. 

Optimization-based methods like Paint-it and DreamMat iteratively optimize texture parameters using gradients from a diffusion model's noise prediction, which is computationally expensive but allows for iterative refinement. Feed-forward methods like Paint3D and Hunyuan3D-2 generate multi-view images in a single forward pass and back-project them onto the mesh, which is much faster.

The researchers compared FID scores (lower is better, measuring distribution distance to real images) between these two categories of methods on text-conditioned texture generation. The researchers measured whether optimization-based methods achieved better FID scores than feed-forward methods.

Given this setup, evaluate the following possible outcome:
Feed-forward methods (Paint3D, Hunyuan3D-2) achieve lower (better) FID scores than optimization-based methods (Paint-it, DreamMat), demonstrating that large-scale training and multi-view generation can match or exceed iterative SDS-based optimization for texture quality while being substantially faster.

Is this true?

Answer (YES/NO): YES